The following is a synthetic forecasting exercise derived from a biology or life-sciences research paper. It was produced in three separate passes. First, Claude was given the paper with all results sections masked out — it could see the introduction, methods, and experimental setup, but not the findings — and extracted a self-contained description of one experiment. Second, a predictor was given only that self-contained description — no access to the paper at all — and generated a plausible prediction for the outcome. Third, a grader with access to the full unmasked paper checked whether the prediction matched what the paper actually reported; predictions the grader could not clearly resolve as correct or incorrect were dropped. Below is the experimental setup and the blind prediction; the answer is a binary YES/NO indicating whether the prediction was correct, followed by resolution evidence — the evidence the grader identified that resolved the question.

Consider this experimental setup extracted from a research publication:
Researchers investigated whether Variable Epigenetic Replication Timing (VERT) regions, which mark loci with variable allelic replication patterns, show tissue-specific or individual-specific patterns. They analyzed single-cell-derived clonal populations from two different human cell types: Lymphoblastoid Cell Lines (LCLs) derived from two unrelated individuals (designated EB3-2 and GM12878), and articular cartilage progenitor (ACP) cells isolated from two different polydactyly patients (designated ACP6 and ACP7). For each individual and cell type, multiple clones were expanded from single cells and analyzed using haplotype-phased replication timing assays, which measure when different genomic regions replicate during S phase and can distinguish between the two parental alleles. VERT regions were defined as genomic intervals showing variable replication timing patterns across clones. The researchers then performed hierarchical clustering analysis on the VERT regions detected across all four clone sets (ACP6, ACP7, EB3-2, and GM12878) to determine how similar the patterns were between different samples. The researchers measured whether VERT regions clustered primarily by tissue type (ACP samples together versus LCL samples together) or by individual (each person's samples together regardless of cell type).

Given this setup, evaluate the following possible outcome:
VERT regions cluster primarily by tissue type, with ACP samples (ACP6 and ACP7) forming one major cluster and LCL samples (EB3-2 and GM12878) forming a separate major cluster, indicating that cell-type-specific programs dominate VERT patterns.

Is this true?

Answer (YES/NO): YES